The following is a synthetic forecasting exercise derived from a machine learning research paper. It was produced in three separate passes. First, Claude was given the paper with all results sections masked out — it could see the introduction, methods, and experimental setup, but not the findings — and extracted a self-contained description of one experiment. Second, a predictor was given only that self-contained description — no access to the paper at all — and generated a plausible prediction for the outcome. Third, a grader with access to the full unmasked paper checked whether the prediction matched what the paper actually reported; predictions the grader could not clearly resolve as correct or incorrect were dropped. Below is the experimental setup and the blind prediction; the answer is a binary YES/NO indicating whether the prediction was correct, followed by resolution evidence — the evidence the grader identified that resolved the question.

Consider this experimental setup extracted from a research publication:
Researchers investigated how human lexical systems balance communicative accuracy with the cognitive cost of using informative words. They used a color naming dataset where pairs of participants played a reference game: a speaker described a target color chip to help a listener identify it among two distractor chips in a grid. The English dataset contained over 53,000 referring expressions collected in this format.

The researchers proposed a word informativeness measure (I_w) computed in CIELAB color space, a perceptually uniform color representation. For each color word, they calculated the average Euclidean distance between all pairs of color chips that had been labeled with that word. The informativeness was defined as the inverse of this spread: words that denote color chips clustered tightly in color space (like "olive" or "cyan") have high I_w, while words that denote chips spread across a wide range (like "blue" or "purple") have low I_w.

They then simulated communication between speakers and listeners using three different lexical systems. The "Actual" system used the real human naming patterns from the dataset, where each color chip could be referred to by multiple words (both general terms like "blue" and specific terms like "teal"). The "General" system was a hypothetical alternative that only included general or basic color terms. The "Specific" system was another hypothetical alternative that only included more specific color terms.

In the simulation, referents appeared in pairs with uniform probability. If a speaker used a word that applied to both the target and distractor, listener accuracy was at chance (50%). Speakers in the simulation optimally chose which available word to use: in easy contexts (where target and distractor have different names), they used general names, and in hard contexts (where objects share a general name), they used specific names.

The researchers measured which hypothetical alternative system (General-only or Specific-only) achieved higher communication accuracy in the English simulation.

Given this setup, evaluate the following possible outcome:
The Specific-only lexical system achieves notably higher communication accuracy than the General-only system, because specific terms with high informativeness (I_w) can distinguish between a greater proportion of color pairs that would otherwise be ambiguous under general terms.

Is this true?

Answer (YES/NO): YES